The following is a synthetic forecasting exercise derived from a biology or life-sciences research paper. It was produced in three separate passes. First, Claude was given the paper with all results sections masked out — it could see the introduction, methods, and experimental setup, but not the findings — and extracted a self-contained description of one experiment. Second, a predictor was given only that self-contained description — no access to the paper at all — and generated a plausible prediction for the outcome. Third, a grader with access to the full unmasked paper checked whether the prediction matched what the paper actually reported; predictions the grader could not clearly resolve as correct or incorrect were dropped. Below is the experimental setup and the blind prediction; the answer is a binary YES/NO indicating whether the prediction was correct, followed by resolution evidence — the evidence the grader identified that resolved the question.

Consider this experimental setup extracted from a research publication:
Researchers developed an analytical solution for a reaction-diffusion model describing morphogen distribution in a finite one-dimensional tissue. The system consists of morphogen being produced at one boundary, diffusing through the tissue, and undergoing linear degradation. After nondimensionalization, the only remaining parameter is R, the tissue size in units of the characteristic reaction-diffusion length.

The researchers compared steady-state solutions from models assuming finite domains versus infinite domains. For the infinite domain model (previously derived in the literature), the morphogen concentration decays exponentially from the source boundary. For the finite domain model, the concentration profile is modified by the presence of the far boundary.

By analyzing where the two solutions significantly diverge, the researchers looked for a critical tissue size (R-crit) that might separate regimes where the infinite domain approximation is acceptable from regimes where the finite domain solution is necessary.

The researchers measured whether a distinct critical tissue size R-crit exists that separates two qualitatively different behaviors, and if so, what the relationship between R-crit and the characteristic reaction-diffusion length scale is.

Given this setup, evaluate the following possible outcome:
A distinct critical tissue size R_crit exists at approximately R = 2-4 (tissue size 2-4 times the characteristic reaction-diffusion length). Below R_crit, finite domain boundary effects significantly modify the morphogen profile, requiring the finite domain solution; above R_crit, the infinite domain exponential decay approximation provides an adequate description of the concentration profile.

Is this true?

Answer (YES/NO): YES